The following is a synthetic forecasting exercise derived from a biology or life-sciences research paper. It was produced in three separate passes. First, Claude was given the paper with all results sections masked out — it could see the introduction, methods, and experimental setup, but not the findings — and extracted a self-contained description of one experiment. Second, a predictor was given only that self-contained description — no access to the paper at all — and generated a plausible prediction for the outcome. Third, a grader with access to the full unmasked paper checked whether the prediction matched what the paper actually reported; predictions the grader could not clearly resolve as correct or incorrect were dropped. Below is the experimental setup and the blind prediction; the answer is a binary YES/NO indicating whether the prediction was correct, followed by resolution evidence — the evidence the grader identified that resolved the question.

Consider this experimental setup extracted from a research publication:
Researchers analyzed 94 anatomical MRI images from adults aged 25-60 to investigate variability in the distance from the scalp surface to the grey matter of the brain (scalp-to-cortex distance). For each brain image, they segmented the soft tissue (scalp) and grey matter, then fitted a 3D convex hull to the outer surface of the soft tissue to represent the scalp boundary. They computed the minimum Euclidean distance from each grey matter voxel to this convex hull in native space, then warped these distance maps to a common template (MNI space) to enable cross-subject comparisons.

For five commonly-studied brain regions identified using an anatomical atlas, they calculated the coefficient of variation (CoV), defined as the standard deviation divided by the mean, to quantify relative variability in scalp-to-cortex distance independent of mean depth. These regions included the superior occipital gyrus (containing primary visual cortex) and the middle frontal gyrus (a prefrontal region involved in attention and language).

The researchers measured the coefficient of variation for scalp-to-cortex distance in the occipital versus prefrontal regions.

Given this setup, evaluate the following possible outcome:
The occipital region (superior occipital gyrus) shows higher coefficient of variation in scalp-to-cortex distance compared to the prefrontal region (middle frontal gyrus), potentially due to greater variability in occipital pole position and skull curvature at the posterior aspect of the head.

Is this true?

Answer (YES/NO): YES